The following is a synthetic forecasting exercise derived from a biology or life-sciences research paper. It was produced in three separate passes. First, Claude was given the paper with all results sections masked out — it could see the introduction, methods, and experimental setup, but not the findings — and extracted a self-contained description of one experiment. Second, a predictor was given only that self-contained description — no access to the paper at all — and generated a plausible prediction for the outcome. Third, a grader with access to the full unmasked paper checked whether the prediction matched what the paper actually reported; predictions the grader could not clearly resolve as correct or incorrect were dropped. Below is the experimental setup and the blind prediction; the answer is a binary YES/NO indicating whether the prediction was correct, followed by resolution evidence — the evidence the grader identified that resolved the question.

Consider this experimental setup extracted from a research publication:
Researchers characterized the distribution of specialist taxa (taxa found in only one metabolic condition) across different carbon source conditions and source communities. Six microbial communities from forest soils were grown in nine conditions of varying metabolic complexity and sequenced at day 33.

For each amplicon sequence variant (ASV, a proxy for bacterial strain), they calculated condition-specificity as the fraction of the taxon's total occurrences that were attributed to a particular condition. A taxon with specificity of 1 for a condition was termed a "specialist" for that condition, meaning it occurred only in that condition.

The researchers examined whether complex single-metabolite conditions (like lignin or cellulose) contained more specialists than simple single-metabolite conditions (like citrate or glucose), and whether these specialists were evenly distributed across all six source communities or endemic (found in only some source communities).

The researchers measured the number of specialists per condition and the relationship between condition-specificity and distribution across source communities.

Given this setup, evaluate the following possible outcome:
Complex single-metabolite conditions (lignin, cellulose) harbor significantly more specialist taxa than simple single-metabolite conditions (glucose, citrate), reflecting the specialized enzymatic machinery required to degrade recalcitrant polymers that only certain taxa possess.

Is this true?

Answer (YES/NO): YES